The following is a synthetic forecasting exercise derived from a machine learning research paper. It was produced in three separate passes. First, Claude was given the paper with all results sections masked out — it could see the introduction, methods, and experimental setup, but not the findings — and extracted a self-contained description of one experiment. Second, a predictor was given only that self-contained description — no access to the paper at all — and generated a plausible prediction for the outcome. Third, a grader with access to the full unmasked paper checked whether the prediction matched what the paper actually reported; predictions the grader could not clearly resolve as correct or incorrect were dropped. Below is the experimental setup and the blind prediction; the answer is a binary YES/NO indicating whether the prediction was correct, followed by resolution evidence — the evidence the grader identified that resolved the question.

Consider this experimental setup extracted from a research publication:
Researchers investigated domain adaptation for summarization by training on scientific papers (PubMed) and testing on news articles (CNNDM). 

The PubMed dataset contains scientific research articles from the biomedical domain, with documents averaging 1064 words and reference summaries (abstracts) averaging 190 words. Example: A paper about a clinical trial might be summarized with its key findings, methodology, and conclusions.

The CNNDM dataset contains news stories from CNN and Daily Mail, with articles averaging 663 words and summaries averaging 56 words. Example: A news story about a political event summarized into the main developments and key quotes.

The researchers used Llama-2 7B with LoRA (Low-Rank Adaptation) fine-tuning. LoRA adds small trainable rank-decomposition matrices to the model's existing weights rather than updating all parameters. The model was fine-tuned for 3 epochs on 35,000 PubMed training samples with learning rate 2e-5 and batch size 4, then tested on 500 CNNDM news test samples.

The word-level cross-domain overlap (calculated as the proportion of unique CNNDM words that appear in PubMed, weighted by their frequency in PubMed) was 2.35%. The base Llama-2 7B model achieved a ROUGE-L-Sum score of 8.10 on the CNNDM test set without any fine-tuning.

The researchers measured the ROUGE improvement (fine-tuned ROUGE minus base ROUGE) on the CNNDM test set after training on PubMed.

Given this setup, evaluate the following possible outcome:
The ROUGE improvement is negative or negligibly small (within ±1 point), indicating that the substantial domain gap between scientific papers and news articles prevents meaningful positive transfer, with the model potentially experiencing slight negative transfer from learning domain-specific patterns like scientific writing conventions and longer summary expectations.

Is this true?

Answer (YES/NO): YES